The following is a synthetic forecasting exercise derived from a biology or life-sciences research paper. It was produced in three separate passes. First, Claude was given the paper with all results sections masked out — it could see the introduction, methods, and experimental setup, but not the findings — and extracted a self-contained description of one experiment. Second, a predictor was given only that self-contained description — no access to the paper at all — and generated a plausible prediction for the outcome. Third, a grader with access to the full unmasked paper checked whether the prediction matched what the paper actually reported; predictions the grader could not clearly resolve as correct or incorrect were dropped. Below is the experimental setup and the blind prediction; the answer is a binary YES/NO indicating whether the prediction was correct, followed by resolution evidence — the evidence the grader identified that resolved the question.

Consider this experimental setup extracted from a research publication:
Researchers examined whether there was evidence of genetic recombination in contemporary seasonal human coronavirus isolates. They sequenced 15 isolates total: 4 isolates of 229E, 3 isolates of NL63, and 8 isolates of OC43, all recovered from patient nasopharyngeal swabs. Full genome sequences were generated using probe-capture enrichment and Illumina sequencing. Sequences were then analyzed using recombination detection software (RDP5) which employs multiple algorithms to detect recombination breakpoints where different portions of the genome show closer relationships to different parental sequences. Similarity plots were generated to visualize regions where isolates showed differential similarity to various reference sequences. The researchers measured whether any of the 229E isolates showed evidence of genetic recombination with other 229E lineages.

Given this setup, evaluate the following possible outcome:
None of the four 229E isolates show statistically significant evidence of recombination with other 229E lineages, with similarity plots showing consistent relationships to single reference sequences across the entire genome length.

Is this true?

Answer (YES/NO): NO